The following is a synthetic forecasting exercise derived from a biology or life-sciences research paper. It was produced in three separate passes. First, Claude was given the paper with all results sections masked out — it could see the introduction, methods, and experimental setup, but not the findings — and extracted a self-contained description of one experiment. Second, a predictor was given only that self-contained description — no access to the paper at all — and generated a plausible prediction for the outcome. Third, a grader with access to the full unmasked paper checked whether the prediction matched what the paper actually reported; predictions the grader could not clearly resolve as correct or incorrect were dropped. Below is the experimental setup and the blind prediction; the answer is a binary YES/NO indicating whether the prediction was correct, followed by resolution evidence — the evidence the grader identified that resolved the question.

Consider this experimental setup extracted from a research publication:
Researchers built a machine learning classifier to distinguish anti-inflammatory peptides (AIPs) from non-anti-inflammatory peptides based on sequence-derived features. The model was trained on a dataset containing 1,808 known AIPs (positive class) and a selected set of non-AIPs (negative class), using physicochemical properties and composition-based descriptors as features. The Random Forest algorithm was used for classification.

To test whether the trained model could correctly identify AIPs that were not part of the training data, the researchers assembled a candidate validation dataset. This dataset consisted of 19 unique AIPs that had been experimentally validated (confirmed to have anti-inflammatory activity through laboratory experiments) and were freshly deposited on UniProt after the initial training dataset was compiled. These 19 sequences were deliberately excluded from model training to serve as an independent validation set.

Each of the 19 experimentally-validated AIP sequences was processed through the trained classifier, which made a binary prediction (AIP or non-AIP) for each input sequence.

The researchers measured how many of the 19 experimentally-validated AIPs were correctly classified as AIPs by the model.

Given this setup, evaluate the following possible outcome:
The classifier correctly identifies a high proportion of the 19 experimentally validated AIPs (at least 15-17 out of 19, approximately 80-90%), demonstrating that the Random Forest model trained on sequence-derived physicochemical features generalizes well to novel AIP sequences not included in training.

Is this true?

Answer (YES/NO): NO